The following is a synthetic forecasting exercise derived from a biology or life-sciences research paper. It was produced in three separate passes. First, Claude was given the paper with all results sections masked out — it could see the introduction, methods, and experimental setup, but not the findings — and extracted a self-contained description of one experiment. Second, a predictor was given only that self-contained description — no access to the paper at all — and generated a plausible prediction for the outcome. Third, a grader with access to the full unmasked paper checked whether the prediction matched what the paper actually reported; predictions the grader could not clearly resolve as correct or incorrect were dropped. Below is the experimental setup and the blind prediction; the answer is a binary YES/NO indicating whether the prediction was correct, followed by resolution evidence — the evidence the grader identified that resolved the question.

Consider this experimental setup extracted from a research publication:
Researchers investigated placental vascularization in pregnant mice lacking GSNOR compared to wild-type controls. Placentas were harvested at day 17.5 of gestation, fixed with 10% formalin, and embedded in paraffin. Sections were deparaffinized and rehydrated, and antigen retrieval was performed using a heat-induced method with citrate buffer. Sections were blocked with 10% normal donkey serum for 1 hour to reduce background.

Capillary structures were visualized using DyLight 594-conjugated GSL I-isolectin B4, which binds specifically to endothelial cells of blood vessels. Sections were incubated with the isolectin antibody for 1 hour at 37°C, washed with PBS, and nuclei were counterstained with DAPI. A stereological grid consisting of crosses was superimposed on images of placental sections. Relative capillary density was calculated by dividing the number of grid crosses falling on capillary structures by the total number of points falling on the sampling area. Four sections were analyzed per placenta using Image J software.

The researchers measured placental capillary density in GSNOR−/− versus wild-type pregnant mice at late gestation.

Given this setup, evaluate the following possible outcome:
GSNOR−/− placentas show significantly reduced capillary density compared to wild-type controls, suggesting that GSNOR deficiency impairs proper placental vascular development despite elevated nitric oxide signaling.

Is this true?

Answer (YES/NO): YES